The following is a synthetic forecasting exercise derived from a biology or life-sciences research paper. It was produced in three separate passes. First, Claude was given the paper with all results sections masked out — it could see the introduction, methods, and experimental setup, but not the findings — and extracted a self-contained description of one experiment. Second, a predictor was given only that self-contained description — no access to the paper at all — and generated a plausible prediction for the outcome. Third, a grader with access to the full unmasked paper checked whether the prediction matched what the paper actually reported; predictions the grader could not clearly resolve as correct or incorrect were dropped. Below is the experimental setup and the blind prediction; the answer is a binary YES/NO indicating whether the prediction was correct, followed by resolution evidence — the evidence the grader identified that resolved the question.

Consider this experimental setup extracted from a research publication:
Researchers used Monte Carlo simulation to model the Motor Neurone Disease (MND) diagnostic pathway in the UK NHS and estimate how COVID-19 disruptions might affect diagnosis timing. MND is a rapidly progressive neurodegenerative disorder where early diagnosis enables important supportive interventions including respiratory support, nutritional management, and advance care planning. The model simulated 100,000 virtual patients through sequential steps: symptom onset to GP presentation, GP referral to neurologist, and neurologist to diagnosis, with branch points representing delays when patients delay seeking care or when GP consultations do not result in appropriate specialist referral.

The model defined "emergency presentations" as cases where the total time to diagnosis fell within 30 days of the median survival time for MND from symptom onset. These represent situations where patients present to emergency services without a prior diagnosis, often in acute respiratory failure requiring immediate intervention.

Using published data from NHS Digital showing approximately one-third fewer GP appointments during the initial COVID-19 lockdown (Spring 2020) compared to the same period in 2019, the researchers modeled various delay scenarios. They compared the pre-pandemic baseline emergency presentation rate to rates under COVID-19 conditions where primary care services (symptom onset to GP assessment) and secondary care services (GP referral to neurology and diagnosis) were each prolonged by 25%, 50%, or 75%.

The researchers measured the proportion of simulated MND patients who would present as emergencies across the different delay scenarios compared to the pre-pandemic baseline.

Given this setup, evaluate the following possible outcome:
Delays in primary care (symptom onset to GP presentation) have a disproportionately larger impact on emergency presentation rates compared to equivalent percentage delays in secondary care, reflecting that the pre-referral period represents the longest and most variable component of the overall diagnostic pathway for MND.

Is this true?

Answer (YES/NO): NO